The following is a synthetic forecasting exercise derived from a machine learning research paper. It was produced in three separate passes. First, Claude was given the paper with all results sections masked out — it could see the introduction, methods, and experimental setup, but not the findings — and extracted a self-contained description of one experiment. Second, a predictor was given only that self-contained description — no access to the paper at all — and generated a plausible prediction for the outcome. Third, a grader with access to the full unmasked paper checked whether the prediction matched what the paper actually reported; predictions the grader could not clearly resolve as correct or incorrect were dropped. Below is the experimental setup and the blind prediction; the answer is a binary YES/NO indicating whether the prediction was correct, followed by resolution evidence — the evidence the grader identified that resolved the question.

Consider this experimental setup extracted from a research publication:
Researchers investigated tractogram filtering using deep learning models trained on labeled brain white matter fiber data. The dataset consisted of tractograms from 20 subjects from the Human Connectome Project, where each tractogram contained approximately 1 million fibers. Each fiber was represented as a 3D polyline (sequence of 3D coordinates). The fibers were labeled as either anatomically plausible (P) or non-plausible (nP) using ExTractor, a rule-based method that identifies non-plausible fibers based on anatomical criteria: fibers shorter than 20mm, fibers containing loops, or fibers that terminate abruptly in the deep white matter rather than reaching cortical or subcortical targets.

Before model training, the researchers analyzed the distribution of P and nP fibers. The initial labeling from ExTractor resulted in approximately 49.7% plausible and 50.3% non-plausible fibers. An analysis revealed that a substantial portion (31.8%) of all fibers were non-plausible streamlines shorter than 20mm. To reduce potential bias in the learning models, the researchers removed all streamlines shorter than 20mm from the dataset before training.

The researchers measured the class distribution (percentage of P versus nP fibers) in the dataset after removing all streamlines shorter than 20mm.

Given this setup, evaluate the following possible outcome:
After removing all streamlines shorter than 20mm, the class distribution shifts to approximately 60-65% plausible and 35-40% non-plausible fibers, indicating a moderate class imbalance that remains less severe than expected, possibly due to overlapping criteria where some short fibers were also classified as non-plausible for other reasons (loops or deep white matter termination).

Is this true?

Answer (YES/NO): NO